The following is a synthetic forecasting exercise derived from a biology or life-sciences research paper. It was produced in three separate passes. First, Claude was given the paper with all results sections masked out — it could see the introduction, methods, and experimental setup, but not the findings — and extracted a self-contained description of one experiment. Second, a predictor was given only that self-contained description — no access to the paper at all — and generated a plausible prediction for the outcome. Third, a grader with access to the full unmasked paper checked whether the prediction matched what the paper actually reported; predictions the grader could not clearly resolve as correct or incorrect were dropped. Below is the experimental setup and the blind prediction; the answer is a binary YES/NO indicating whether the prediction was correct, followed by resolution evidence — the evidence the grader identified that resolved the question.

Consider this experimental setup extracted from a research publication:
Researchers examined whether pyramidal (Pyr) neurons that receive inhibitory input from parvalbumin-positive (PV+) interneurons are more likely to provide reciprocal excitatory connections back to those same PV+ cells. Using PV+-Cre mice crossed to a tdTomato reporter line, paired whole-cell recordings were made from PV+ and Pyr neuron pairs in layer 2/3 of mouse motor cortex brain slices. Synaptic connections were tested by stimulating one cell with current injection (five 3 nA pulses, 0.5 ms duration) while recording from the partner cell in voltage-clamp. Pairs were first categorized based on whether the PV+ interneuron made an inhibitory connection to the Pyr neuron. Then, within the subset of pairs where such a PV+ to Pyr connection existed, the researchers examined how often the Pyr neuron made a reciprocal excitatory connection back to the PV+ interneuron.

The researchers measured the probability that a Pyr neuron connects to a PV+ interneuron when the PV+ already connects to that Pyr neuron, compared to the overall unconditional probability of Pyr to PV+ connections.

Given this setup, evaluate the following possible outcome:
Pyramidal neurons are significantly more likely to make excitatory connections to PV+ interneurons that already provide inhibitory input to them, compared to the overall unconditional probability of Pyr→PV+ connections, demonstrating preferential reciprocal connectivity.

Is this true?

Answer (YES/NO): YES